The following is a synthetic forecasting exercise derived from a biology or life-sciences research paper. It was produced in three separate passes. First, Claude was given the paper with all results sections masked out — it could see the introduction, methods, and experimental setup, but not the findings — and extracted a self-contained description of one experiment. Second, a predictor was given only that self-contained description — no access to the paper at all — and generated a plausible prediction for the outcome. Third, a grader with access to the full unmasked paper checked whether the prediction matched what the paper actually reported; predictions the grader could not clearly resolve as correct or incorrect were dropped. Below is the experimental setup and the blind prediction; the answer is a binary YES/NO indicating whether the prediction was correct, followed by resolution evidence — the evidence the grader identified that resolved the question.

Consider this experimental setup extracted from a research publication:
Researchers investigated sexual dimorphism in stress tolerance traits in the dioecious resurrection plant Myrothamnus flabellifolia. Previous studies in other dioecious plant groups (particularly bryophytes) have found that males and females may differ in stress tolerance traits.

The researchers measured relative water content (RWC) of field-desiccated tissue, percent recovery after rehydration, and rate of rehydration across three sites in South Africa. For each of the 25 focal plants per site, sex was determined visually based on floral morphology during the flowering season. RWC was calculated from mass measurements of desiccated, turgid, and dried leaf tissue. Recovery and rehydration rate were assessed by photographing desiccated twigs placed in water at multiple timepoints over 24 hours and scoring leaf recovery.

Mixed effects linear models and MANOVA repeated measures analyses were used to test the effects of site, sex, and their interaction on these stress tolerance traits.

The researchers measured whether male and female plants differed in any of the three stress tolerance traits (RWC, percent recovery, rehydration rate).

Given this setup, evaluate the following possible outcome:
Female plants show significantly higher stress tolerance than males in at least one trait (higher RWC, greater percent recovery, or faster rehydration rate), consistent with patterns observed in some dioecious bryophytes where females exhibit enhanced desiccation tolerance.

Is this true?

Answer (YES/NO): NO